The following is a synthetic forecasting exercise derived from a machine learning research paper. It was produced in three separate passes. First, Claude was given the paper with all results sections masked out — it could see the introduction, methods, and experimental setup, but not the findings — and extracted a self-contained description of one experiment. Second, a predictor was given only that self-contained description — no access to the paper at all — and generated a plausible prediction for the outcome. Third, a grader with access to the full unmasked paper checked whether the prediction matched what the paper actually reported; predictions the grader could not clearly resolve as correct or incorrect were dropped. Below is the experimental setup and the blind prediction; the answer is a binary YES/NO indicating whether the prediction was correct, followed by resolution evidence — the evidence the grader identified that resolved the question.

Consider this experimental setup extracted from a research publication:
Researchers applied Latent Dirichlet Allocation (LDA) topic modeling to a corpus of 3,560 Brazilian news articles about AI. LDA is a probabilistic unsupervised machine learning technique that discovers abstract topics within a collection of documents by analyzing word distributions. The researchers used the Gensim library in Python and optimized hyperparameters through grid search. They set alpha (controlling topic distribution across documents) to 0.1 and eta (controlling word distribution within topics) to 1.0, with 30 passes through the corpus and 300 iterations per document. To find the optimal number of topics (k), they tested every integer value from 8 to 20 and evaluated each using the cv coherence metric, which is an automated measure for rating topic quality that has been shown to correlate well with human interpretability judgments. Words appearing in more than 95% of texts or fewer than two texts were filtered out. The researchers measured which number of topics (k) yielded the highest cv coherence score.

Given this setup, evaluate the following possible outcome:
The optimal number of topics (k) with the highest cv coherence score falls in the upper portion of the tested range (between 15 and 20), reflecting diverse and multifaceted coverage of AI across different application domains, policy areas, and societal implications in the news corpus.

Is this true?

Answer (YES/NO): YES